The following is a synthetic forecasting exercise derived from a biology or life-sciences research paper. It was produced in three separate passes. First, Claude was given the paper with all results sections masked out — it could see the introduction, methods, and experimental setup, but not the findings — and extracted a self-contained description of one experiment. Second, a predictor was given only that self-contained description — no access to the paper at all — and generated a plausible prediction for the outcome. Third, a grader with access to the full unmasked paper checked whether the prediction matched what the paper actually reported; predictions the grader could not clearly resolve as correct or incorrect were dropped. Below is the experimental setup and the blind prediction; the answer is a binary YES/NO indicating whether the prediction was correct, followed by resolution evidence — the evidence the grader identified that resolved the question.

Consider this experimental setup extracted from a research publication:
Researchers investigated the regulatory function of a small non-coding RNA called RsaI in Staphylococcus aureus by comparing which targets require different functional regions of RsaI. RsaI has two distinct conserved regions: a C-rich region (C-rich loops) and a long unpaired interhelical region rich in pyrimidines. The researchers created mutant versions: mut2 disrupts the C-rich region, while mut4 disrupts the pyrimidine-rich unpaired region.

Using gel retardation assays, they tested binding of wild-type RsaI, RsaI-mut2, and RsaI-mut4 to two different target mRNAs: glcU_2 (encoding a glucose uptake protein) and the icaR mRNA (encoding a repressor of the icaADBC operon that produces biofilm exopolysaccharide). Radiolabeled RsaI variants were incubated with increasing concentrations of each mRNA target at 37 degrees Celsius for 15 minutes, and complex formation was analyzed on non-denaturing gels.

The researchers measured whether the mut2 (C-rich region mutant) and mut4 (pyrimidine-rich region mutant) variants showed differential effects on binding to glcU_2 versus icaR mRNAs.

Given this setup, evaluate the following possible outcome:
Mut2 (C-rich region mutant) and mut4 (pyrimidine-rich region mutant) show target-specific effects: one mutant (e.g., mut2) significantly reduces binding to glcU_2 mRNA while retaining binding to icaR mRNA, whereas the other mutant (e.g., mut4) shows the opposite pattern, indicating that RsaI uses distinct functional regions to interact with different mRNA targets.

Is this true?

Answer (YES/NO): NO